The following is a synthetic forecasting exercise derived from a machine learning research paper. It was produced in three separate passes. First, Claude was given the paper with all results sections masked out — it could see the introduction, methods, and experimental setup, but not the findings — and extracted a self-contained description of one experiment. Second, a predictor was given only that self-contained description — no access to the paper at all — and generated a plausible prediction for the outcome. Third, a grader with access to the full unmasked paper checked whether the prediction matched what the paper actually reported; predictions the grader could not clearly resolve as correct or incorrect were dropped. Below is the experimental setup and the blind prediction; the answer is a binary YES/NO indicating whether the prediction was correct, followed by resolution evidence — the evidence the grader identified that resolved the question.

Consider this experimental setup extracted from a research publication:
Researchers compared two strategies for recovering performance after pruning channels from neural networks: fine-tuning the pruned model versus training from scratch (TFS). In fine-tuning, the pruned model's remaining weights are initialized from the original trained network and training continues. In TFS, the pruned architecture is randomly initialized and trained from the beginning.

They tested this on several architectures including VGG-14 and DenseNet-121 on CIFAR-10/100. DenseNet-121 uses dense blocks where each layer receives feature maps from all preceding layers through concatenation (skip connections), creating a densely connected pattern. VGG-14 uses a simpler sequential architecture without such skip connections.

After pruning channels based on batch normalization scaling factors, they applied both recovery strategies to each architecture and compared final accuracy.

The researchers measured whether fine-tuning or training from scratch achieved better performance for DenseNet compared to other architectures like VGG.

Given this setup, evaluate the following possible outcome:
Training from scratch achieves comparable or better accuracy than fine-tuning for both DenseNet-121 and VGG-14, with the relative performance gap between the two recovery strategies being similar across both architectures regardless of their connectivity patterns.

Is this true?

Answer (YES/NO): NO